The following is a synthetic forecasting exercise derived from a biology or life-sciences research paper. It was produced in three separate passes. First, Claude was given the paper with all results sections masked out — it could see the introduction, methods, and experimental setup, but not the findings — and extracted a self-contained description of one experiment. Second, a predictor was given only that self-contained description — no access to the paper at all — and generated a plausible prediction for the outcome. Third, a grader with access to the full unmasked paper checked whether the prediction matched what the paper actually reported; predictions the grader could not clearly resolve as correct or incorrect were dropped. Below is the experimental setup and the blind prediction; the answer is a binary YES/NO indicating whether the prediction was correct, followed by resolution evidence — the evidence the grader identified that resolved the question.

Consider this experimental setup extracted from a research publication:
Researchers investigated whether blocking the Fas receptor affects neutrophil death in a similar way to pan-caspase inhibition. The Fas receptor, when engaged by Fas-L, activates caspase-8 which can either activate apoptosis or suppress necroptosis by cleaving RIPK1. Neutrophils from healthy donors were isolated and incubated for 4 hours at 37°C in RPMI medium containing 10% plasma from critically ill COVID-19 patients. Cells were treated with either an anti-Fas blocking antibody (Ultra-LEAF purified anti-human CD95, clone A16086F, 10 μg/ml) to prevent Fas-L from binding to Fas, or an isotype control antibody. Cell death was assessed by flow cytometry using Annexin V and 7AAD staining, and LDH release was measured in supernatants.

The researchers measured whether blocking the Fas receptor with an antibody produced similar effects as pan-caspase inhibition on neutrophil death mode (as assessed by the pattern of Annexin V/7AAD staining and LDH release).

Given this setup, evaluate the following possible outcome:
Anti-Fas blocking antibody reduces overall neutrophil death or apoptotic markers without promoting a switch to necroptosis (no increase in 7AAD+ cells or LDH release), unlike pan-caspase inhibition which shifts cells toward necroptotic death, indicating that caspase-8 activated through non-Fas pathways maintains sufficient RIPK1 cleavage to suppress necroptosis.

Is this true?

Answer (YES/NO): NO